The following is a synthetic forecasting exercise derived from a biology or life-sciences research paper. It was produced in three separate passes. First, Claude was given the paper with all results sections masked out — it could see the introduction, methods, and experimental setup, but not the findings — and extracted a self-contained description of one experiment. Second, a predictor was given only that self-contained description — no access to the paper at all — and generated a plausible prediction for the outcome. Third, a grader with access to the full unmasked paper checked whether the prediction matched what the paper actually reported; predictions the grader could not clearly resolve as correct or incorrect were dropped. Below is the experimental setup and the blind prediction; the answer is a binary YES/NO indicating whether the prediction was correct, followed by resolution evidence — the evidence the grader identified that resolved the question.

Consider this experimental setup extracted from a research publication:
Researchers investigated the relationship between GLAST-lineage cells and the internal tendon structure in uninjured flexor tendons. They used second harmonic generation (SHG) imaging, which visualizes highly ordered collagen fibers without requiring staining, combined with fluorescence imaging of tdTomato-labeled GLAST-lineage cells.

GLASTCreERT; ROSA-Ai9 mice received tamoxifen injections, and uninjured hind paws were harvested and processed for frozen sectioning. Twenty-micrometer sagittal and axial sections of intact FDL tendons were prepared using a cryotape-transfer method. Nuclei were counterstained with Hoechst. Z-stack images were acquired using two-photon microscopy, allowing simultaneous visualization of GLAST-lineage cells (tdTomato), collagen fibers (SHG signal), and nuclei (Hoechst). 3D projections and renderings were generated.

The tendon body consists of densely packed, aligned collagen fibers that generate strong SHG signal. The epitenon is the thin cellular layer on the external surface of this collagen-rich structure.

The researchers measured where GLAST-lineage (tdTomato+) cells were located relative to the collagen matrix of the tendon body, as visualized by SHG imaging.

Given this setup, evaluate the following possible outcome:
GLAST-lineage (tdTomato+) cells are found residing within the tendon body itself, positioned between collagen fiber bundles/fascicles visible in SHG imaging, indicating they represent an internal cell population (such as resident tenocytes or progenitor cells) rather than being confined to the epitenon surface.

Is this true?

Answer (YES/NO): NO